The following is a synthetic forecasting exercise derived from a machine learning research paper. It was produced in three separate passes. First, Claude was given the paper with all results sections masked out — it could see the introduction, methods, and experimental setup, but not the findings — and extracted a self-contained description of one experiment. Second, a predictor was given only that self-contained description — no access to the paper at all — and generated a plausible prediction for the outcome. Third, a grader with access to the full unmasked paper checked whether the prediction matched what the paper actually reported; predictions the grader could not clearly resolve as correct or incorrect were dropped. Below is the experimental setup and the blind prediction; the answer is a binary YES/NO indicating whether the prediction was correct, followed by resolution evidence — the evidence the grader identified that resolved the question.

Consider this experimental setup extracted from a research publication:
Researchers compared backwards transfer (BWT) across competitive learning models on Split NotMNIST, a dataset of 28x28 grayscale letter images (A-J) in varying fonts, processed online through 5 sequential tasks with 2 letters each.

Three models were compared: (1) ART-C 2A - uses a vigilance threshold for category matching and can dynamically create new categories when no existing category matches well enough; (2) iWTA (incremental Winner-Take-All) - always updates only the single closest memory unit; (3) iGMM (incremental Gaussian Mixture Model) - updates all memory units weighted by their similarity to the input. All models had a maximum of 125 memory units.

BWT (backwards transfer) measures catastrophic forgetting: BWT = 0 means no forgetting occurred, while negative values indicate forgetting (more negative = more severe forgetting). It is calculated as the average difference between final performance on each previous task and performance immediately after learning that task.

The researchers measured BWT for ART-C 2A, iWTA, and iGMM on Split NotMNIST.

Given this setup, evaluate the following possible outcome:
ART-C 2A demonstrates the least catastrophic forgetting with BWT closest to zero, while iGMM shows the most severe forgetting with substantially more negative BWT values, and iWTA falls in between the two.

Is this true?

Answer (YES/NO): NO